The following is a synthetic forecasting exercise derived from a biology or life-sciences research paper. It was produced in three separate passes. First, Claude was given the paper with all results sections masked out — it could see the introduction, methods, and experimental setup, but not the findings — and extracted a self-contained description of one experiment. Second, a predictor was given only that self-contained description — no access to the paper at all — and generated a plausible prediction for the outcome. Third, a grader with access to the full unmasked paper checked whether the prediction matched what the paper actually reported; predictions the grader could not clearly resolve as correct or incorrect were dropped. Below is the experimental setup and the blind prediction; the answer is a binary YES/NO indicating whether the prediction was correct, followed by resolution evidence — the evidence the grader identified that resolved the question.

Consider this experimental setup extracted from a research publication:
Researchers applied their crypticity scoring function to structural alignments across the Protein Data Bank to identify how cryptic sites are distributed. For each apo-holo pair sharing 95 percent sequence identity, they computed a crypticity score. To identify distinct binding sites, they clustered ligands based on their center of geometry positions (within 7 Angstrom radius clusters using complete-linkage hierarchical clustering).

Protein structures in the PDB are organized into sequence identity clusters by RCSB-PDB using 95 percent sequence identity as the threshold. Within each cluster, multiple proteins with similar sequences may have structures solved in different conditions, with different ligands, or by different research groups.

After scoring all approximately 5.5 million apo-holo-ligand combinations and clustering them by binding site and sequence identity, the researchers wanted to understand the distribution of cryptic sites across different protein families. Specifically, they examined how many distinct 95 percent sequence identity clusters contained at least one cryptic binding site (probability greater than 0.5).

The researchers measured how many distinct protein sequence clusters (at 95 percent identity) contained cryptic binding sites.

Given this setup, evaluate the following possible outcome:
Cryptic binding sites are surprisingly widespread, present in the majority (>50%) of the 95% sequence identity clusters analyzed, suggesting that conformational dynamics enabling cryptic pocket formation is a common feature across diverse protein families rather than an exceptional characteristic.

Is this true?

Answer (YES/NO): NO